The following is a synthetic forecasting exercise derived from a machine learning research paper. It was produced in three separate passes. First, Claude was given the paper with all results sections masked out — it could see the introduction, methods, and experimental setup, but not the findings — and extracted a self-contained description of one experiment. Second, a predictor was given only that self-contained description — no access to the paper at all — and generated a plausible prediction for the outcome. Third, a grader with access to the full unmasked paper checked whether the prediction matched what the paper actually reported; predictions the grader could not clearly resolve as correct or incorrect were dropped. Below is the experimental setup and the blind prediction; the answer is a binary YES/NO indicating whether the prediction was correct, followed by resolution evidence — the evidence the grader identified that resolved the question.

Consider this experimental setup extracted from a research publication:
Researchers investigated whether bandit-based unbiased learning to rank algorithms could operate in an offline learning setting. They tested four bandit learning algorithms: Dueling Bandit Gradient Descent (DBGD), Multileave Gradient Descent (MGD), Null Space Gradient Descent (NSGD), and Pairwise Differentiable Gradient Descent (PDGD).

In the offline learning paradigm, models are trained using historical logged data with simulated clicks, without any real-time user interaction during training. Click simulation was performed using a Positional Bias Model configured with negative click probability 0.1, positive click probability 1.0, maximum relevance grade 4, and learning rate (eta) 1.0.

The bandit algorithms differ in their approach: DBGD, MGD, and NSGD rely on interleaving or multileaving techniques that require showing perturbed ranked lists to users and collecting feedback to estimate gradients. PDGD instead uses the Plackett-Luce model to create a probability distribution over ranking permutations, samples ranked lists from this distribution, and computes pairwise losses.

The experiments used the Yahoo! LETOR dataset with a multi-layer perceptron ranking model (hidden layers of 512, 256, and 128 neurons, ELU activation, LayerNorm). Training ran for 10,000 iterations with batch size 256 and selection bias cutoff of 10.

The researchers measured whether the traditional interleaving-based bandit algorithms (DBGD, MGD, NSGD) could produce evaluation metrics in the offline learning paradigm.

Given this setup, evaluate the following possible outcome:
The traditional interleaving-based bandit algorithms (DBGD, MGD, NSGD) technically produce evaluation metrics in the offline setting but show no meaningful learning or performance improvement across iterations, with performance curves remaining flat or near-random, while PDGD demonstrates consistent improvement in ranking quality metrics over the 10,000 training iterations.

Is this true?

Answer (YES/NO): NO